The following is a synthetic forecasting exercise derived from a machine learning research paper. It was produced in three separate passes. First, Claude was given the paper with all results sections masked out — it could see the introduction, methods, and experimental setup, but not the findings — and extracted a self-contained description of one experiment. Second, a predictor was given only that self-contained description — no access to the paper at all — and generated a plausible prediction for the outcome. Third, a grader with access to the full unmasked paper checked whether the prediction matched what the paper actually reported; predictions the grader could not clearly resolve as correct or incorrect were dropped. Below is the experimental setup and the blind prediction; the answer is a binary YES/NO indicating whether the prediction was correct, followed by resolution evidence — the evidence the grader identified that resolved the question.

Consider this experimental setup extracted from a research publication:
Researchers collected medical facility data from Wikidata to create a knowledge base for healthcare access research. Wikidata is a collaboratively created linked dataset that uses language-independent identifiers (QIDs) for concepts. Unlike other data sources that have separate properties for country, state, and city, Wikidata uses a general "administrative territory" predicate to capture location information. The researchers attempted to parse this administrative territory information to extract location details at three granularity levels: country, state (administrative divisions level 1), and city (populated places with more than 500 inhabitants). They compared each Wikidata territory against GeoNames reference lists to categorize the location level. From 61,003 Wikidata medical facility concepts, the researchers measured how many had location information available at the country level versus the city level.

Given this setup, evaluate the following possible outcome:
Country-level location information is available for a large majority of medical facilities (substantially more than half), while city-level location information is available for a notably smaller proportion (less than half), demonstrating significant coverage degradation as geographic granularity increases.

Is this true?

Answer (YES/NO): YES